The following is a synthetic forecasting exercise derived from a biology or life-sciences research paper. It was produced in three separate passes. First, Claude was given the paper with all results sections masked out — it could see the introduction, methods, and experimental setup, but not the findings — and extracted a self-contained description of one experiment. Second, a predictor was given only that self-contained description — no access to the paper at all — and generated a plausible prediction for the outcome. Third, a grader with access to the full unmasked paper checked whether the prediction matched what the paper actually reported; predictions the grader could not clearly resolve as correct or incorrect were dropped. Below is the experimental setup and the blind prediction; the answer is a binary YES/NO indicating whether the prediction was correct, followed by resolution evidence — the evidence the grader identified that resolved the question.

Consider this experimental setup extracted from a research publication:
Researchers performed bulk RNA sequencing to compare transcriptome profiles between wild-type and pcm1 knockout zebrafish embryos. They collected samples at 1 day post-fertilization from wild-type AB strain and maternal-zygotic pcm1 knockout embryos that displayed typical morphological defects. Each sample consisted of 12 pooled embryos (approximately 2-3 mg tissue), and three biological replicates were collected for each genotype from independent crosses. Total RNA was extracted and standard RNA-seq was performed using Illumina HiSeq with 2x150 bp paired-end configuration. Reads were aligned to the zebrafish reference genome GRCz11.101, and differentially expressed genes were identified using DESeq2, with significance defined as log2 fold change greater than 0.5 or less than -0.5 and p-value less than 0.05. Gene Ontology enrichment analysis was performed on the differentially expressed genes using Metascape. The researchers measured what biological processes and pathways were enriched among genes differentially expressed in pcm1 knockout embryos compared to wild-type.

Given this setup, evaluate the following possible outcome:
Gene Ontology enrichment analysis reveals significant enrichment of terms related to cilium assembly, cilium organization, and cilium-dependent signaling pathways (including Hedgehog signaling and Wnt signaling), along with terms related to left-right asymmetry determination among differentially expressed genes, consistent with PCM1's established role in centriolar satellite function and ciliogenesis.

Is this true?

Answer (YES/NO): NO